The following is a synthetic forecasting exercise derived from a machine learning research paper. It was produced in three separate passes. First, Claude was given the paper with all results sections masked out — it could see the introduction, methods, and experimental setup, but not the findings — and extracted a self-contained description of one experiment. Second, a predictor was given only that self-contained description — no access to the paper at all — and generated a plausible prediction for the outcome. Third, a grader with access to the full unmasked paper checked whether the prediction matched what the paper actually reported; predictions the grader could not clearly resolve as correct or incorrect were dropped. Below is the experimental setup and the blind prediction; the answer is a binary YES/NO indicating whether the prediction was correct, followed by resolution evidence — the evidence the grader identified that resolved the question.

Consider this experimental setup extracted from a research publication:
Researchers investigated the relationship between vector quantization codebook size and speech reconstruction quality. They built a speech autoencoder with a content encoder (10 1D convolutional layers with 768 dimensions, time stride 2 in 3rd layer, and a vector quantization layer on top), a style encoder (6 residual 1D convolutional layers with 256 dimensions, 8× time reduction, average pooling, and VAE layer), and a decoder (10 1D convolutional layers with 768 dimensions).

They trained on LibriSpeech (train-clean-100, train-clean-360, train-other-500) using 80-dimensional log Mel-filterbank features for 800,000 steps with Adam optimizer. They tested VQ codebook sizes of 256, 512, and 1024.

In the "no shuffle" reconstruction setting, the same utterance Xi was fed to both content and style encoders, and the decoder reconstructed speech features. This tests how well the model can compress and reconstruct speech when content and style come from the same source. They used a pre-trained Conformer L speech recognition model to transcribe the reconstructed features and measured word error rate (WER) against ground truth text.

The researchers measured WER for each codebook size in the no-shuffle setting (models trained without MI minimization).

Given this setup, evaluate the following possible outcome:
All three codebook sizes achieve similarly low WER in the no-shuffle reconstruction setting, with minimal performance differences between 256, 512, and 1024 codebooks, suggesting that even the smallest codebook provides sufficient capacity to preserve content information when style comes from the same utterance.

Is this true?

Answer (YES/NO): NO